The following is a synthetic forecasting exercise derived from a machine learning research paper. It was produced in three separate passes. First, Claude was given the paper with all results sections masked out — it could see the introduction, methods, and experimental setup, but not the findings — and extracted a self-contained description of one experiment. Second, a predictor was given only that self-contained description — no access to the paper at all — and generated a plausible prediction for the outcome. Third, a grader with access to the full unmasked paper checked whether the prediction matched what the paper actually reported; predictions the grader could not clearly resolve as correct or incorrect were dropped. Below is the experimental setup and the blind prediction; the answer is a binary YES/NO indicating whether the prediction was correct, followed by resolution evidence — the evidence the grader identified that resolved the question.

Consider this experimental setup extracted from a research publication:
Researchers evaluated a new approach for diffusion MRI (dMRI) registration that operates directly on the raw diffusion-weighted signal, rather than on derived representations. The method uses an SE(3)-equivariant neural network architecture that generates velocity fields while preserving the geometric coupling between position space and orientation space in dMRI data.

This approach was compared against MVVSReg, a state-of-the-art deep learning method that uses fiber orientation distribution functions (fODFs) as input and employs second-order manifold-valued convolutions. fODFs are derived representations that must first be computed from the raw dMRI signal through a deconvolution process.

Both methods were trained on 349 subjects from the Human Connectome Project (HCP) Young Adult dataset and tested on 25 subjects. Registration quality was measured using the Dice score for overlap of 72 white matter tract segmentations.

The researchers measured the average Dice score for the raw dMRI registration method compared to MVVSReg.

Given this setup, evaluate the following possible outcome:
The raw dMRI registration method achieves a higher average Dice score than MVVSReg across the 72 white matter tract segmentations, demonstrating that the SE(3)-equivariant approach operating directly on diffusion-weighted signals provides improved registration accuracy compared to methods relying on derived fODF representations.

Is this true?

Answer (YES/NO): NO